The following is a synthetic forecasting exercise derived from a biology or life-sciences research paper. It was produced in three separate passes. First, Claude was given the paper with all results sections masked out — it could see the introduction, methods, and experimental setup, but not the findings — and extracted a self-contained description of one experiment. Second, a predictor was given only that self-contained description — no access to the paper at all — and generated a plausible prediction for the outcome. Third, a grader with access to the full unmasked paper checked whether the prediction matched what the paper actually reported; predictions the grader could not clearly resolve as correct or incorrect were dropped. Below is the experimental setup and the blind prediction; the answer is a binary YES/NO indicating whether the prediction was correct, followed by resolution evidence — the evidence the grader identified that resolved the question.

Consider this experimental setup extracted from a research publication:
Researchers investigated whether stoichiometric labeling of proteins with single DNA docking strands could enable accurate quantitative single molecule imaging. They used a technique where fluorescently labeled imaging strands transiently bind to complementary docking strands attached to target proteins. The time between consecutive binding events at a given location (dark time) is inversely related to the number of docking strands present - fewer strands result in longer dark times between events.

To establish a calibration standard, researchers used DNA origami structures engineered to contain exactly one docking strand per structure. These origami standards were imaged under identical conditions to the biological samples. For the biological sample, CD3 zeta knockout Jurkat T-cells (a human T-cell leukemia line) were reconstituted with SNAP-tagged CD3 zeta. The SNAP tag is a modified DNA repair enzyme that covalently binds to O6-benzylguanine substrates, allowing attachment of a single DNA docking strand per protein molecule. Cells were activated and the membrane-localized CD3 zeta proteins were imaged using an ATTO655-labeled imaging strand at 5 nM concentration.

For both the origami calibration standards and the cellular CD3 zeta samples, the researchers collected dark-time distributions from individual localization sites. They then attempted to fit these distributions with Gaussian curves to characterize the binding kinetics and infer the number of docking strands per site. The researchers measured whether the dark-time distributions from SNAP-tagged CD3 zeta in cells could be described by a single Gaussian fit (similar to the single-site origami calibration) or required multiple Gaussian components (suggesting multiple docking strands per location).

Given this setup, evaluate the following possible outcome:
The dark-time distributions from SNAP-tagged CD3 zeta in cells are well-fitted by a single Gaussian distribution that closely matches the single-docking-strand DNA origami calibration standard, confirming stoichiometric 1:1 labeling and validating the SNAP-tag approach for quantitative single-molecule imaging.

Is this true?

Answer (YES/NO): YES